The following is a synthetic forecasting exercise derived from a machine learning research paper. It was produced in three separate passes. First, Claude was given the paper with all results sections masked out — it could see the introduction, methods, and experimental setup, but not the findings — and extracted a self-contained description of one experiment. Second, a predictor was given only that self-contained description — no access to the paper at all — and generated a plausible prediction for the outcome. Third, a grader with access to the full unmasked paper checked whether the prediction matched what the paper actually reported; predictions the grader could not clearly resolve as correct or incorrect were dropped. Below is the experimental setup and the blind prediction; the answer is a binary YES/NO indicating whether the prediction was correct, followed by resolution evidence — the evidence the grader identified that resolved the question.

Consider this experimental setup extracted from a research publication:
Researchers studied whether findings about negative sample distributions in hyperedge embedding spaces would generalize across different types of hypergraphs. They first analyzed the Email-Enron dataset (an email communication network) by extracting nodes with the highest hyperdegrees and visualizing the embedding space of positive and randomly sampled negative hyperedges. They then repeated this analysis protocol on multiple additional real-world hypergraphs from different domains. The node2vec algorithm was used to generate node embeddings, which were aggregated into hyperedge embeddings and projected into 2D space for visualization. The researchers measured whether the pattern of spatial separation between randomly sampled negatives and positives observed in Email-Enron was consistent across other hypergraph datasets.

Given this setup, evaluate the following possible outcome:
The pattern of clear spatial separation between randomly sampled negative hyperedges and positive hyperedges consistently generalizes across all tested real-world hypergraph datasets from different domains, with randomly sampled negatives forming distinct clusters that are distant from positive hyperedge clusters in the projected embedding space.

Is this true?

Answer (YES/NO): YES